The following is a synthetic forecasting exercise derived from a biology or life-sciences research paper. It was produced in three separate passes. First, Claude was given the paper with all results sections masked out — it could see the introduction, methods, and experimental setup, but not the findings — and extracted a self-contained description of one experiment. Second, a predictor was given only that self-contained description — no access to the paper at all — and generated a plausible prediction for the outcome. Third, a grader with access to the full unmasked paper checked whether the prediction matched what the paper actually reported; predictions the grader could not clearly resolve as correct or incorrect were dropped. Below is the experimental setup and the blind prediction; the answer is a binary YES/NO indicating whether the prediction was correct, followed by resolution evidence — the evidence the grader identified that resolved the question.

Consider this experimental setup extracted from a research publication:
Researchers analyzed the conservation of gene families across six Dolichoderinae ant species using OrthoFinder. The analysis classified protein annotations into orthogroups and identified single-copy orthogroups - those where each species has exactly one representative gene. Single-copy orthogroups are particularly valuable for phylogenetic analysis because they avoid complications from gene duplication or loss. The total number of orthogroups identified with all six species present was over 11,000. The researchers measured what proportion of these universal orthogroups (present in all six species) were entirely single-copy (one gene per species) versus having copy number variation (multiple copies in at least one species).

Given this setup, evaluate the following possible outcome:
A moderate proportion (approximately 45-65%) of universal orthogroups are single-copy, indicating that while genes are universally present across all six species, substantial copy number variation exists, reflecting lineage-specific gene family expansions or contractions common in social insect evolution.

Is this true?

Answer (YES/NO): NO